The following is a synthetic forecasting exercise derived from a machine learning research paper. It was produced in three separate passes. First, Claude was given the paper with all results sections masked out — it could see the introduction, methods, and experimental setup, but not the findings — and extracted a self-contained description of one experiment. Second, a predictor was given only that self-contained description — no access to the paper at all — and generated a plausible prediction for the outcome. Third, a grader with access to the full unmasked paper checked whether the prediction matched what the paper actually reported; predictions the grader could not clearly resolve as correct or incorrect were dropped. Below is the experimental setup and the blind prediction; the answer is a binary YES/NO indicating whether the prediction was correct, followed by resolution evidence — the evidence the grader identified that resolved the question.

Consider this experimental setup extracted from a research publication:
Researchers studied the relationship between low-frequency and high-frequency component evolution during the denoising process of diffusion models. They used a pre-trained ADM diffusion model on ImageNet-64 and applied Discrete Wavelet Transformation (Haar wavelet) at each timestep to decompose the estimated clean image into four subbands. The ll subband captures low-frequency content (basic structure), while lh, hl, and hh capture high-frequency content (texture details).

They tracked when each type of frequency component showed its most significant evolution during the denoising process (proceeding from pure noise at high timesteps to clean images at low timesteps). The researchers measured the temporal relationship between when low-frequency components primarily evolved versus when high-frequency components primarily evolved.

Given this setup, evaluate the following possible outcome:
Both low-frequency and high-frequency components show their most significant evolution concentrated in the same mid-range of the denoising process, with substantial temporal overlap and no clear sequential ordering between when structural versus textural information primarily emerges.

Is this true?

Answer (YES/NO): NO